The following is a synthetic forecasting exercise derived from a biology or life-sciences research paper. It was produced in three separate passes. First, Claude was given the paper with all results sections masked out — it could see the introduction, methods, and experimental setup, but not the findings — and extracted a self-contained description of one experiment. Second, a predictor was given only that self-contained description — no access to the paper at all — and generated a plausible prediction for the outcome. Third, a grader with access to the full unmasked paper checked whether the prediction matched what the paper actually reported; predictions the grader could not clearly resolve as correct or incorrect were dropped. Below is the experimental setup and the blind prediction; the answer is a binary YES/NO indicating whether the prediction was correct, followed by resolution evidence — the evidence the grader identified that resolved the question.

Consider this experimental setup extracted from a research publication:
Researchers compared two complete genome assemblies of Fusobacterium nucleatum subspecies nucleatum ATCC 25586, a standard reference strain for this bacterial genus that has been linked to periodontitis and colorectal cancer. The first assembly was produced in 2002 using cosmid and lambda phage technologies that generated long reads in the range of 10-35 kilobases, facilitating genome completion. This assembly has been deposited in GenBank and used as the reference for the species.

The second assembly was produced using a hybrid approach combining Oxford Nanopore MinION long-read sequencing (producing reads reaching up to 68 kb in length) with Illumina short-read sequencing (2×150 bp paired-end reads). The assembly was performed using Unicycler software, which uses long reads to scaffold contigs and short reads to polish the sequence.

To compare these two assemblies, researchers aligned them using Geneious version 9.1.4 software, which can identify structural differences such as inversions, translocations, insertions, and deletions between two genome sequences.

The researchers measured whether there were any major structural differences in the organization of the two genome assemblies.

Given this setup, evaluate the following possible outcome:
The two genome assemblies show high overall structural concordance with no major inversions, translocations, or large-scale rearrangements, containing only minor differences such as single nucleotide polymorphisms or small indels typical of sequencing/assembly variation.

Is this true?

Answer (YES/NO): NO